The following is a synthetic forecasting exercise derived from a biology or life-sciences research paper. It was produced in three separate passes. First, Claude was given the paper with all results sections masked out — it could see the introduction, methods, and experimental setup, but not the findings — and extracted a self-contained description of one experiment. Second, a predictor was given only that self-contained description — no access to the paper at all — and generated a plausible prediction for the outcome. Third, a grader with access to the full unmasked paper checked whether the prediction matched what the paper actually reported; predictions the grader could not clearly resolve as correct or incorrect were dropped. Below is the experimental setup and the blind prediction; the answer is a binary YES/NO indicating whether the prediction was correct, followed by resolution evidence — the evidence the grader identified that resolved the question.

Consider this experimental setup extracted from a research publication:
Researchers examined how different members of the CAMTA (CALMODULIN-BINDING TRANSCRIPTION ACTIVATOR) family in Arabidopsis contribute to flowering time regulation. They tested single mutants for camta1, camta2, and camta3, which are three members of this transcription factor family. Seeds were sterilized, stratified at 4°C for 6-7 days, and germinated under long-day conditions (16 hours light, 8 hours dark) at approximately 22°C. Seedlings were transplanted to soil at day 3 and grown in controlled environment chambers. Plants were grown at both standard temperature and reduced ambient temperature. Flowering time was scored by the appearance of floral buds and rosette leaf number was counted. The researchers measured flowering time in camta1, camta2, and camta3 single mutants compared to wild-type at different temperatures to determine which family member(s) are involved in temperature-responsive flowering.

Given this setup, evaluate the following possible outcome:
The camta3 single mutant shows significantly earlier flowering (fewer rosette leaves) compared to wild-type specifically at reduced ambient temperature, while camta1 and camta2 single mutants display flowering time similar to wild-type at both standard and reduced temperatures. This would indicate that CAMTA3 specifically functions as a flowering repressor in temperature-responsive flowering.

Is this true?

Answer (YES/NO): NO